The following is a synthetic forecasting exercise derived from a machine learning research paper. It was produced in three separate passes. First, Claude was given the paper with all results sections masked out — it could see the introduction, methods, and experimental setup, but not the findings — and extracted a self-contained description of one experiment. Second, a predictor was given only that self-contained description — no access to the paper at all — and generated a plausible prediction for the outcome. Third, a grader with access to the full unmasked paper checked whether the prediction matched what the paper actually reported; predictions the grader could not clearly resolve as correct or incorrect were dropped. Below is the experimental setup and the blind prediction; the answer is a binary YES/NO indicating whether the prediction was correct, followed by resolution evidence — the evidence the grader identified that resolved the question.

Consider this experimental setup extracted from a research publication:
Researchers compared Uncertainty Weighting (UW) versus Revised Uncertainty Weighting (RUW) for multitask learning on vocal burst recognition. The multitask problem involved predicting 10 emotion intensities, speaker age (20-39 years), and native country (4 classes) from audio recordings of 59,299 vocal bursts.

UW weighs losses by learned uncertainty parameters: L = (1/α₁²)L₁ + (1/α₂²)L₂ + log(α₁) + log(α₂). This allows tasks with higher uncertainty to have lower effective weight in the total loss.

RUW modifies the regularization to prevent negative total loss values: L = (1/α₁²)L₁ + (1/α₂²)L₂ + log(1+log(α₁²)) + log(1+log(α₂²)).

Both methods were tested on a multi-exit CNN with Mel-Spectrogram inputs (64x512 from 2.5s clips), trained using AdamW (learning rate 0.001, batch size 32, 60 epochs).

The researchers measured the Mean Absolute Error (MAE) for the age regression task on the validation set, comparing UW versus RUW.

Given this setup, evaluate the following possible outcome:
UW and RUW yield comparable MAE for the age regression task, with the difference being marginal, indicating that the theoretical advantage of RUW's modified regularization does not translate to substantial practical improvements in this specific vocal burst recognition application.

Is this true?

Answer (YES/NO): NO